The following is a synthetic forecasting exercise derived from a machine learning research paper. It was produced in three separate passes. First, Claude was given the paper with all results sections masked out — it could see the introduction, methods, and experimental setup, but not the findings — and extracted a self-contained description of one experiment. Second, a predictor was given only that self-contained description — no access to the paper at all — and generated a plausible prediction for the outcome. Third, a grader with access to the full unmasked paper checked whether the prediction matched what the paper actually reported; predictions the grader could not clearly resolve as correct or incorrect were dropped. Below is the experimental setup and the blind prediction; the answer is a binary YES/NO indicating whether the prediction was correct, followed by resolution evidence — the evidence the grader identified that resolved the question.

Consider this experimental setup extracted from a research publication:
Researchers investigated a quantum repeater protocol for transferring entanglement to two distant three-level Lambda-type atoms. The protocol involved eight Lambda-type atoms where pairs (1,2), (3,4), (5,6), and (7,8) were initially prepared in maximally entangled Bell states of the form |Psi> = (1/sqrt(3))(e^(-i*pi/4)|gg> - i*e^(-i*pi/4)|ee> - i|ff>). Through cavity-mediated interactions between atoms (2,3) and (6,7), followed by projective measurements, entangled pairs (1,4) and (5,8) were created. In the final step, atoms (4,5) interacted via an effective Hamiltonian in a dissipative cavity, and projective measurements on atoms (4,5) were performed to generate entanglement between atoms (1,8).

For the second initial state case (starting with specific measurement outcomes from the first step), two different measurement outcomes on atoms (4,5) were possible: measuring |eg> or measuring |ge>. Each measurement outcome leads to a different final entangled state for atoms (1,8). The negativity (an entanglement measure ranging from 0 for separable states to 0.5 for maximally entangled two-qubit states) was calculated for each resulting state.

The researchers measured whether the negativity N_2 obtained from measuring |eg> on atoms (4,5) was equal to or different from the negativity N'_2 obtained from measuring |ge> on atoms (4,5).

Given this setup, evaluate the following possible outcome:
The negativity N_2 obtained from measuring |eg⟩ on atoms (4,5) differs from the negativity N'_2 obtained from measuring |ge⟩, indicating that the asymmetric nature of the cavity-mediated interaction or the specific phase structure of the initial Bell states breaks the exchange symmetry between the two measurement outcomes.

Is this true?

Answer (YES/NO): NO